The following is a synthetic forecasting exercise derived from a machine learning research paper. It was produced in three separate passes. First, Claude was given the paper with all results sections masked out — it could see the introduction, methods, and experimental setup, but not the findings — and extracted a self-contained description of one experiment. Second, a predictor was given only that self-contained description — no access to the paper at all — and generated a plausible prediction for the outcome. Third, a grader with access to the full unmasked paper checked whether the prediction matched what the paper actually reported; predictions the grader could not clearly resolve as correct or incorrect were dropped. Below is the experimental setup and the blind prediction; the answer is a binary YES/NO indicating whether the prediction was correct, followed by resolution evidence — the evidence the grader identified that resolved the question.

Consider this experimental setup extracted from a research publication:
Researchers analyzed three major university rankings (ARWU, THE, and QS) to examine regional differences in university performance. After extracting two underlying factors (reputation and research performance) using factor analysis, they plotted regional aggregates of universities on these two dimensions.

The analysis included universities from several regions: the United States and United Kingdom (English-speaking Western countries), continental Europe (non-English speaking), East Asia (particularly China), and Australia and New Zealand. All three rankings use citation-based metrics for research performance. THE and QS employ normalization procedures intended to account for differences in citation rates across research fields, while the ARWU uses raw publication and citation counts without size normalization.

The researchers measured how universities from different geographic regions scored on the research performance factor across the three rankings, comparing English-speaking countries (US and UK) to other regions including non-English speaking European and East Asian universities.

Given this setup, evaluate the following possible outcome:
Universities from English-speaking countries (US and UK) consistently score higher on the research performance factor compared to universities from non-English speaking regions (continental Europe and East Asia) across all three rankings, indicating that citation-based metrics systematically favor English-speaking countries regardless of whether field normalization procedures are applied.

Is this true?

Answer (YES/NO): YES